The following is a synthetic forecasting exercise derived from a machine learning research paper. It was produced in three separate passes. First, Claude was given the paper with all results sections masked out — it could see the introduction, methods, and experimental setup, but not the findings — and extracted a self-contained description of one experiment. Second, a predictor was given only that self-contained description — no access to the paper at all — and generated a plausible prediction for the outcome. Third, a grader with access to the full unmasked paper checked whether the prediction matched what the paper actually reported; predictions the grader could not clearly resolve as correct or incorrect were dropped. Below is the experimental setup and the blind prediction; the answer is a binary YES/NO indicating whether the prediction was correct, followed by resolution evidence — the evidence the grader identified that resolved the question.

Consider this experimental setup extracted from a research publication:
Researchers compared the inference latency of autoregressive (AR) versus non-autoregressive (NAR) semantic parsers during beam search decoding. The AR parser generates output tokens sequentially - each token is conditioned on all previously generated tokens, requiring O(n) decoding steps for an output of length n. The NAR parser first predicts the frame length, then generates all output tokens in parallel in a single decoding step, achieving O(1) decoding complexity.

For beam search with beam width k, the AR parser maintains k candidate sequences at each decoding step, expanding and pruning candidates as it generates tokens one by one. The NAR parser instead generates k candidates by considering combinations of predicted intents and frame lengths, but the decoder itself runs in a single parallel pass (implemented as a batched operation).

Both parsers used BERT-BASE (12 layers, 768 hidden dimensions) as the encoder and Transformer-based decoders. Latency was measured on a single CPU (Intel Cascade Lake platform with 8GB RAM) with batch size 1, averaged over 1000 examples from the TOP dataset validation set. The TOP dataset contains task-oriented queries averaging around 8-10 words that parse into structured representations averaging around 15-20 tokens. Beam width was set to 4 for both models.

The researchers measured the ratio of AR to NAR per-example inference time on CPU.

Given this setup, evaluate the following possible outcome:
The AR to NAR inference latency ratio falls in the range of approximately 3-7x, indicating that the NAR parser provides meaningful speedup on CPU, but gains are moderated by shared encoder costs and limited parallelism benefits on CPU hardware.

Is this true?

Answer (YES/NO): YES